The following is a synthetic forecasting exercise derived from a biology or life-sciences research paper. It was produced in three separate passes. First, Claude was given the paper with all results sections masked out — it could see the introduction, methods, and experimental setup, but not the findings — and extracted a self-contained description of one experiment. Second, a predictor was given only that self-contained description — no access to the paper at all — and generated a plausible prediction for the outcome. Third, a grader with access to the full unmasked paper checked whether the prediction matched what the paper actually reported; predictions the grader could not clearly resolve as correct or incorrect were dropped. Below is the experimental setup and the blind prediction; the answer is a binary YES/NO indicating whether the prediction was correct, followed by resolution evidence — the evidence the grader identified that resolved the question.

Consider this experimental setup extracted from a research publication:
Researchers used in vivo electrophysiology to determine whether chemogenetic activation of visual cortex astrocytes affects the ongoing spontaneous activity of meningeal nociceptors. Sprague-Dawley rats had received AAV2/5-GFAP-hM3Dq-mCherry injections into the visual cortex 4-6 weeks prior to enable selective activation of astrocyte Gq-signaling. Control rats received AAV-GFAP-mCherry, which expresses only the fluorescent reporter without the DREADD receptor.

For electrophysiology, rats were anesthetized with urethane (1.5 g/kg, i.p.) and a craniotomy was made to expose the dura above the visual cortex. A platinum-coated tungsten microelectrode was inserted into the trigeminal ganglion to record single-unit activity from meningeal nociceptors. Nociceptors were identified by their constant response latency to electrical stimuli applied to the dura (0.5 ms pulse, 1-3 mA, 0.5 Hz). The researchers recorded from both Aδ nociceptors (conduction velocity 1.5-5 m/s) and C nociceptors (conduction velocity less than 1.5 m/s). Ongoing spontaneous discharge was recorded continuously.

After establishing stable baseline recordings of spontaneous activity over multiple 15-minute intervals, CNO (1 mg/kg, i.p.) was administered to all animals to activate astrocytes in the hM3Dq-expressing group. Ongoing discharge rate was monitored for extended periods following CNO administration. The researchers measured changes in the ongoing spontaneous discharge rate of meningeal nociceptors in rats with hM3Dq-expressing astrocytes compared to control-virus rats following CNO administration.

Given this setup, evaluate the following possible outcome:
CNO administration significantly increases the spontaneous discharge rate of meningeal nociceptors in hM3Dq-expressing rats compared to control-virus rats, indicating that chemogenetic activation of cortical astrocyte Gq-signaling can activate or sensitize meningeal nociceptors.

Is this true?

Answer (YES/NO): YES